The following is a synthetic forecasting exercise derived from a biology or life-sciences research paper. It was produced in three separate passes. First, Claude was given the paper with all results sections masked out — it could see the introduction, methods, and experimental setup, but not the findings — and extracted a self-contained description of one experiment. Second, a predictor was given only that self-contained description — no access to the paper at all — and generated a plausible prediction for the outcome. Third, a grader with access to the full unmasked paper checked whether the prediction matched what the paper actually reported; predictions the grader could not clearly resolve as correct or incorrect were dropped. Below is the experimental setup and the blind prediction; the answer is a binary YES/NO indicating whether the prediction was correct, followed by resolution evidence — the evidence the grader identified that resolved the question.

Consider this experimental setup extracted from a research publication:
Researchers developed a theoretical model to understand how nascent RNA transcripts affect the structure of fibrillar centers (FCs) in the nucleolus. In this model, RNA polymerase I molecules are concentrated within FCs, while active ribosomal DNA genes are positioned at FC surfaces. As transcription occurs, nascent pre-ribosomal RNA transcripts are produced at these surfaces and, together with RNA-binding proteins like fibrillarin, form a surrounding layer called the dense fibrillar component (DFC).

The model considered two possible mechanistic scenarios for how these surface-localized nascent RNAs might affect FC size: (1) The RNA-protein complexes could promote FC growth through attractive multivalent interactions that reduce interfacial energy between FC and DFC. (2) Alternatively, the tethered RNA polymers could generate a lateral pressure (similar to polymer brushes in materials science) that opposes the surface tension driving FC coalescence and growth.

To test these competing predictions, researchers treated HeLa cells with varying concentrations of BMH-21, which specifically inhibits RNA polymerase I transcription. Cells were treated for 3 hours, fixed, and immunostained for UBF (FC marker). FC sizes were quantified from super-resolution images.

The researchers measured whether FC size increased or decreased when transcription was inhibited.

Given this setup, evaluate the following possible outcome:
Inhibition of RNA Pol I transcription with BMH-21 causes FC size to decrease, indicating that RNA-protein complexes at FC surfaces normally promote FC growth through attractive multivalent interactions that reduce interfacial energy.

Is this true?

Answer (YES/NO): NO